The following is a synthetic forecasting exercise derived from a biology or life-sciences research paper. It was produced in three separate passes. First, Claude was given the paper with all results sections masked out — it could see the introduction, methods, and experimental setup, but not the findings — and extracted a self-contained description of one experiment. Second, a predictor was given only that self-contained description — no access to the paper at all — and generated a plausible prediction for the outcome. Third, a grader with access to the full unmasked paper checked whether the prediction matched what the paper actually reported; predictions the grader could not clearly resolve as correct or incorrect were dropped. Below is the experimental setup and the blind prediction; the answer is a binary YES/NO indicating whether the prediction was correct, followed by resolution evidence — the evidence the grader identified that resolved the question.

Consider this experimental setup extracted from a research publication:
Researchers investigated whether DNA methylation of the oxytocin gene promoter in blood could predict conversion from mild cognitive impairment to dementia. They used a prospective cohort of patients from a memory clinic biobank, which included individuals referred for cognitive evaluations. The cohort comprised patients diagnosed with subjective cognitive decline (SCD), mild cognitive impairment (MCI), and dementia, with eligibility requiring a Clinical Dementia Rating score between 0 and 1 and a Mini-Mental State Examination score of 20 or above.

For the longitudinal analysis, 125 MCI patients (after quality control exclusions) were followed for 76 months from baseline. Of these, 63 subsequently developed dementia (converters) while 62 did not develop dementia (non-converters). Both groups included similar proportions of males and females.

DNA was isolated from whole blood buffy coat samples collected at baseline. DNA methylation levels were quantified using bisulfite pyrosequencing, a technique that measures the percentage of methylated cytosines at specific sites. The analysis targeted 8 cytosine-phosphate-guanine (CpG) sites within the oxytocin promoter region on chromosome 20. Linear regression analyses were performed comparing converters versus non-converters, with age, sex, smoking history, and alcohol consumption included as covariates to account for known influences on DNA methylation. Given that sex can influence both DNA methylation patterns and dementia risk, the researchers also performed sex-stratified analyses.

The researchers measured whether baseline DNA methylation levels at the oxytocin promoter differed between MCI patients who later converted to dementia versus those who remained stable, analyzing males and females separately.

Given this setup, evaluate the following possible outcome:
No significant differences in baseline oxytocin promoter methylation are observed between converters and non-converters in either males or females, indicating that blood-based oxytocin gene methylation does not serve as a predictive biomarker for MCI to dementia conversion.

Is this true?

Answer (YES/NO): NO